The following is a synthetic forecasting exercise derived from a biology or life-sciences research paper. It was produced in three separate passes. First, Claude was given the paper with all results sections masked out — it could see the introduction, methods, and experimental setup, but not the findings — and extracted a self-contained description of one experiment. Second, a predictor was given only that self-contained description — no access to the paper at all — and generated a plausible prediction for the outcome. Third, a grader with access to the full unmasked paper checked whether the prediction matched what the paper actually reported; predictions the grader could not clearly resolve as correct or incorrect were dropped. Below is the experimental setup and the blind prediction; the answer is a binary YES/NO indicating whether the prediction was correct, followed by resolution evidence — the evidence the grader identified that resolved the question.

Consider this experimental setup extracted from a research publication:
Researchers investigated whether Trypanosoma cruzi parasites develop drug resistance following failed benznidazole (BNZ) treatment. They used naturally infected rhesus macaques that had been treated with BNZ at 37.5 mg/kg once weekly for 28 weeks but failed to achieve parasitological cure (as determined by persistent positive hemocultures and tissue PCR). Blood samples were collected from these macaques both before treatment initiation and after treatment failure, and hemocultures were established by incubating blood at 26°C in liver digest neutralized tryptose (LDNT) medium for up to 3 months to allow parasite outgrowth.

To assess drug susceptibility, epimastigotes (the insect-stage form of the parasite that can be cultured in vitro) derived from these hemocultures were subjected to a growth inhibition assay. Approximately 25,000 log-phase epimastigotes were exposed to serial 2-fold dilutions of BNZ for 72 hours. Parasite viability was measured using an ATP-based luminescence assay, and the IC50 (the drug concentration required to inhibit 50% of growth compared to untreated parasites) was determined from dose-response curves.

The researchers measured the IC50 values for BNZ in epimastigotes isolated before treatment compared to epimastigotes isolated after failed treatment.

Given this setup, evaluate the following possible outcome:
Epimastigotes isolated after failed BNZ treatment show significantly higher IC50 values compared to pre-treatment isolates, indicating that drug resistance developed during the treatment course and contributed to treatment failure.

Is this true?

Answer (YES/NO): NO